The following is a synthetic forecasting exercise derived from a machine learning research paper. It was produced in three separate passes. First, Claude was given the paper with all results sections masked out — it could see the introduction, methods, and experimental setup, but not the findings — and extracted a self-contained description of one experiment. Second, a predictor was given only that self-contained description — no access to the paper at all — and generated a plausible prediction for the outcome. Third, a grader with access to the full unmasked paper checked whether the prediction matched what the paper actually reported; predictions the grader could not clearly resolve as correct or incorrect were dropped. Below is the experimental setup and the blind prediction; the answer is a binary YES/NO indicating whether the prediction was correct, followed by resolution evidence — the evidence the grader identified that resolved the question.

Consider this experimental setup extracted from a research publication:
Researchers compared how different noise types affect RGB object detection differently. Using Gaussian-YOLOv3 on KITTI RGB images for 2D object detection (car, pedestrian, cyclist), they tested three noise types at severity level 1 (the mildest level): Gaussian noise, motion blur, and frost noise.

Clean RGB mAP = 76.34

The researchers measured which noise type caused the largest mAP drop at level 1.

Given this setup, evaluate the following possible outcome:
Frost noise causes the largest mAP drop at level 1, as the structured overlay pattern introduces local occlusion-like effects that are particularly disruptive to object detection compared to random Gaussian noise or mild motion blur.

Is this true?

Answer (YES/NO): YES